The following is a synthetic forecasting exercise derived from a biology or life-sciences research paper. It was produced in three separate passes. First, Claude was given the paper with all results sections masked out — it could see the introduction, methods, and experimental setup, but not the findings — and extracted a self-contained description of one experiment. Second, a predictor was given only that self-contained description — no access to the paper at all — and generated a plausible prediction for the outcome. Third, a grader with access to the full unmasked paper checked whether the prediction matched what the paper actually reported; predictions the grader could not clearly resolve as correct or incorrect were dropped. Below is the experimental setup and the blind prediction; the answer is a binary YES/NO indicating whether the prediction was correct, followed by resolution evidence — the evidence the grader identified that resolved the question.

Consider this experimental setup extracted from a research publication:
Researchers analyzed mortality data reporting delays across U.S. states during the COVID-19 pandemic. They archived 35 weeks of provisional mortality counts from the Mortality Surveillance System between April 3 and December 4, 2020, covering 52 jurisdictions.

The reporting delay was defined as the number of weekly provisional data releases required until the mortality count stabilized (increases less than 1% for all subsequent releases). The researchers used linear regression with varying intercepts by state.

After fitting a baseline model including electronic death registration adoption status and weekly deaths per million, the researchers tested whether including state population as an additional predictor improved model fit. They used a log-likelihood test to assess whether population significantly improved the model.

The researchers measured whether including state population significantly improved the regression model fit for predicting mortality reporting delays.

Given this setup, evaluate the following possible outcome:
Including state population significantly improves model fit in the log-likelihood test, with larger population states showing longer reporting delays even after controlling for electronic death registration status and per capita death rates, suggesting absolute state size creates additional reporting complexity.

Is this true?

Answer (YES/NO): NO